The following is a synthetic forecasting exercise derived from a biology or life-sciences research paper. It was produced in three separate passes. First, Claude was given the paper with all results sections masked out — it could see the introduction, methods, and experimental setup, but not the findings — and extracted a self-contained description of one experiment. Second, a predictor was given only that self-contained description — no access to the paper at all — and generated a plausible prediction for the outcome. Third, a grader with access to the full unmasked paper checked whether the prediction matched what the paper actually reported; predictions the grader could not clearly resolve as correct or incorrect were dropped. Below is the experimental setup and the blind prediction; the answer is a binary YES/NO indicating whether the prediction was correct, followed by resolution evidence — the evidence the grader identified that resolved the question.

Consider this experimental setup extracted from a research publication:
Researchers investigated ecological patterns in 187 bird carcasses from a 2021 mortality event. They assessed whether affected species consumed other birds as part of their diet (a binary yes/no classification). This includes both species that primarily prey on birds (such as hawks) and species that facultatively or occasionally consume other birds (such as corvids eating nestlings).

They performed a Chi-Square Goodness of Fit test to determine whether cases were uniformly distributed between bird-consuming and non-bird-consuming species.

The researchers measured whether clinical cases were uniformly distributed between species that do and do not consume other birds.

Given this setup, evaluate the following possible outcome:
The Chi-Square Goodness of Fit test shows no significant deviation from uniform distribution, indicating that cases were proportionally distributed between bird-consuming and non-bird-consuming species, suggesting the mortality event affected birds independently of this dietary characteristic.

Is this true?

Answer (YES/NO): NO